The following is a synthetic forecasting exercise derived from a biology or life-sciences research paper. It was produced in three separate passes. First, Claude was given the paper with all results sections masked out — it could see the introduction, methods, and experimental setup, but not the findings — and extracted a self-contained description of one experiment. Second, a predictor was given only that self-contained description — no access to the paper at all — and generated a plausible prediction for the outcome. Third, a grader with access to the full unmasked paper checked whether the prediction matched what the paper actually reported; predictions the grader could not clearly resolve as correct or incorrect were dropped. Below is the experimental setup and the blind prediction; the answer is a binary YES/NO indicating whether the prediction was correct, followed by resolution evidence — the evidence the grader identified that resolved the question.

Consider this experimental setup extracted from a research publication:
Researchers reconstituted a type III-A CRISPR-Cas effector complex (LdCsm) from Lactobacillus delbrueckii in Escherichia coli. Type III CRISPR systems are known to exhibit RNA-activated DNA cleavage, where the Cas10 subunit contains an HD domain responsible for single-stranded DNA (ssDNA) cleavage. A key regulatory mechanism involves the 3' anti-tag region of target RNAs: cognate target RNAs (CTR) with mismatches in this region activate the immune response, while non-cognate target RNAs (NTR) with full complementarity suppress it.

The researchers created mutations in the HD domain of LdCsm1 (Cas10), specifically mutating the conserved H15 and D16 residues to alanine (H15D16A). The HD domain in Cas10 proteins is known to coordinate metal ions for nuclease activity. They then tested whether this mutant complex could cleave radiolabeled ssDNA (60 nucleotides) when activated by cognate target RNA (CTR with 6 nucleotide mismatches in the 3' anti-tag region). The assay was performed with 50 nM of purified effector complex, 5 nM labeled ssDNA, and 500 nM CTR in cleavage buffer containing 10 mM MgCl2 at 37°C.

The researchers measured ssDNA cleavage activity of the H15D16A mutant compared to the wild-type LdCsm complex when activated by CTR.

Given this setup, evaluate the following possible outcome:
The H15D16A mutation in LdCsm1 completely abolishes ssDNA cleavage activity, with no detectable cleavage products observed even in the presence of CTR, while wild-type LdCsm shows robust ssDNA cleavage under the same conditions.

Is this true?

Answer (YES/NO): NO